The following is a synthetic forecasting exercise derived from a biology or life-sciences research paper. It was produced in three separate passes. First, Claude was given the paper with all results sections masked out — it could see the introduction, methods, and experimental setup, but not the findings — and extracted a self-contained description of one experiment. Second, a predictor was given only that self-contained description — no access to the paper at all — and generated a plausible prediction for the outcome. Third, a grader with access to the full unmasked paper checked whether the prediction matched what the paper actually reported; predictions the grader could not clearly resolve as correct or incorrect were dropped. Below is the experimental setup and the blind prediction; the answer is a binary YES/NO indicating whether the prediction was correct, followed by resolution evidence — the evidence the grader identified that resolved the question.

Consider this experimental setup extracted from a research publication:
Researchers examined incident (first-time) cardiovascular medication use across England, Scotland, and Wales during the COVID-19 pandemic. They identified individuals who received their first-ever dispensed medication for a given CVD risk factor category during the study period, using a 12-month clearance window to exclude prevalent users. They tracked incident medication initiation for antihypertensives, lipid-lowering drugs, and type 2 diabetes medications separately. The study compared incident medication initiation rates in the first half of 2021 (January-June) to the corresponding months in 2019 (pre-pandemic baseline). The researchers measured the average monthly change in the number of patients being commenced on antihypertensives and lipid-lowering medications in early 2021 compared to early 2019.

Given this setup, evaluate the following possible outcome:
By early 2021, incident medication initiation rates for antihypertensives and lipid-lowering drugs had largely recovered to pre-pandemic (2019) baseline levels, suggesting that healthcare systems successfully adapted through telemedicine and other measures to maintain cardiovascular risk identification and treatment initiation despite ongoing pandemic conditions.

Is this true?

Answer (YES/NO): NO